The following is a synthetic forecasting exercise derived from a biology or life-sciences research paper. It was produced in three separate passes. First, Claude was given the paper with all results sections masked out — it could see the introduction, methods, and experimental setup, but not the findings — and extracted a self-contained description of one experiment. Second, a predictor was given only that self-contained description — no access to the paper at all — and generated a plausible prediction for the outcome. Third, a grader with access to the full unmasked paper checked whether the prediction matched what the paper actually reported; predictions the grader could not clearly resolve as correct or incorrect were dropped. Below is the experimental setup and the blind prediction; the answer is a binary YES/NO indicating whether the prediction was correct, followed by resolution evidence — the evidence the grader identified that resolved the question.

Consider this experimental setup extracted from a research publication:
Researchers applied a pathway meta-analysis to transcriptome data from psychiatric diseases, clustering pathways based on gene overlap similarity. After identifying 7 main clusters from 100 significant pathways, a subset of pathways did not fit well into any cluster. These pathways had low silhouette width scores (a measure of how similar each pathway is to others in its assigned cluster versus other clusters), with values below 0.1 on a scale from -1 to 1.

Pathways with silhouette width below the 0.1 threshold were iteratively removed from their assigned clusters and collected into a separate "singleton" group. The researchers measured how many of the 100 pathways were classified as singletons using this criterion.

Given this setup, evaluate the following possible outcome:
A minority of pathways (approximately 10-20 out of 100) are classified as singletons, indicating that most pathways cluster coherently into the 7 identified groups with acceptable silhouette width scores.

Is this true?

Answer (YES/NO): NO